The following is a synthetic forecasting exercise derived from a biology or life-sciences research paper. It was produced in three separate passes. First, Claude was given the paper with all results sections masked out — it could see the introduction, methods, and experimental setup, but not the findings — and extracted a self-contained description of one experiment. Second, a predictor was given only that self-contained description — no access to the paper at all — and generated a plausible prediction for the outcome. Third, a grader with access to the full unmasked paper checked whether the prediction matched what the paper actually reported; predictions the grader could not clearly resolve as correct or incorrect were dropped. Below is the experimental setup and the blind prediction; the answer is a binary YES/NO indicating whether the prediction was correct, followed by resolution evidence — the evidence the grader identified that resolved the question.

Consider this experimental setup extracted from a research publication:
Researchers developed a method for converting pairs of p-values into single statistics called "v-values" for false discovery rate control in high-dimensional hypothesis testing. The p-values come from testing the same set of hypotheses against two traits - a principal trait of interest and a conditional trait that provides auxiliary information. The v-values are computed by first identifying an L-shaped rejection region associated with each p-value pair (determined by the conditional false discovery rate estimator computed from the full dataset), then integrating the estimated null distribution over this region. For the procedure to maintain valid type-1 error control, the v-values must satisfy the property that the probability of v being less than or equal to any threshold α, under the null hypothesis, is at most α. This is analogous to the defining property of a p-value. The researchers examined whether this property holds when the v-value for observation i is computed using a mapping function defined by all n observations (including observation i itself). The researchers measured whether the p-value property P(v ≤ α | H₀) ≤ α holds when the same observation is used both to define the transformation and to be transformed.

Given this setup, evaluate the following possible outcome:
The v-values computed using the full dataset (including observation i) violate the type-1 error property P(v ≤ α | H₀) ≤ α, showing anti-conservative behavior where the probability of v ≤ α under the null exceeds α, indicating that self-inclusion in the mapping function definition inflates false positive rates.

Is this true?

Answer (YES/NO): YES